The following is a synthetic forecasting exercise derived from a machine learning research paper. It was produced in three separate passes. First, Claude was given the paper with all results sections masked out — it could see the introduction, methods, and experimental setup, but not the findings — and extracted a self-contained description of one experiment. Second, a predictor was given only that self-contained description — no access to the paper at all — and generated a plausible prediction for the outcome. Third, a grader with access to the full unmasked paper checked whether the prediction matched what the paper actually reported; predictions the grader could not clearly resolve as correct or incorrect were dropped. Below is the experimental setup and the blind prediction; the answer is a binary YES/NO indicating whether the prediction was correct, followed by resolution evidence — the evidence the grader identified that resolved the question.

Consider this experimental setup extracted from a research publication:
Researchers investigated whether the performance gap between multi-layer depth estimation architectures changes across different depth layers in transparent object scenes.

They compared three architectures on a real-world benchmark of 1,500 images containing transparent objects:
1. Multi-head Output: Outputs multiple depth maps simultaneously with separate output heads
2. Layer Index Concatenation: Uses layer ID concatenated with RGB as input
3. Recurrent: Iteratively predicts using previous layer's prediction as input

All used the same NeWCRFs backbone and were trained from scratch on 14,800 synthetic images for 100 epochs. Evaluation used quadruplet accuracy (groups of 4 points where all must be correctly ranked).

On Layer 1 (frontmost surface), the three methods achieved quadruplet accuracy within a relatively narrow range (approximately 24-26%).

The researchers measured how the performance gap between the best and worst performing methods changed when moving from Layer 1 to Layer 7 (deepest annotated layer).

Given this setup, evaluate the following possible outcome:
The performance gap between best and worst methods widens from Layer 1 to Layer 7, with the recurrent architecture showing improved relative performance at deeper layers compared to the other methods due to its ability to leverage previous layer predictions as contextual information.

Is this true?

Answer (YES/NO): NO